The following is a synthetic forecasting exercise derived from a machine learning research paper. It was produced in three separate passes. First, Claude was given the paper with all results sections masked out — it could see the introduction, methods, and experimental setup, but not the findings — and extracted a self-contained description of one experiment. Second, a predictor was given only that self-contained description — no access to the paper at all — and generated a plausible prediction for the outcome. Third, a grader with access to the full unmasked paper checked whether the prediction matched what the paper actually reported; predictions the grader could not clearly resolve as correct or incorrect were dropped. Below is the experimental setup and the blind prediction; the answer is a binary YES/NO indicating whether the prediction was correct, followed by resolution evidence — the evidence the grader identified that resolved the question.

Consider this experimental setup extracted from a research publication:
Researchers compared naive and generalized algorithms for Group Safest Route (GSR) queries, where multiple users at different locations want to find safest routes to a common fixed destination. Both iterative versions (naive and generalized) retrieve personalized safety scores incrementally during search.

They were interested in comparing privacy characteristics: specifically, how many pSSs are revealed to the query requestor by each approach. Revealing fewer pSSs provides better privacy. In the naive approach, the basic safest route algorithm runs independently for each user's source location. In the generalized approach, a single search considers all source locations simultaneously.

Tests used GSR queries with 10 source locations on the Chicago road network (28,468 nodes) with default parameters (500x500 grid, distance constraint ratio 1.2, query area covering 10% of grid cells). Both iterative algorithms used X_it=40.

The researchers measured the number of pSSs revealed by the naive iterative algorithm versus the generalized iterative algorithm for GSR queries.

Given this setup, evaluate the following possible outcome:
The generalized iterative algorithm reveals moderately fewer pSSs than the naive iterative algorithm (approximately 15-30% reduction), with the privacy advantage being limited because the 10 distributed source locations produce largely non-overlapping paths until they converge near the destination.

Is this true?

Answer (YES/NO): NO